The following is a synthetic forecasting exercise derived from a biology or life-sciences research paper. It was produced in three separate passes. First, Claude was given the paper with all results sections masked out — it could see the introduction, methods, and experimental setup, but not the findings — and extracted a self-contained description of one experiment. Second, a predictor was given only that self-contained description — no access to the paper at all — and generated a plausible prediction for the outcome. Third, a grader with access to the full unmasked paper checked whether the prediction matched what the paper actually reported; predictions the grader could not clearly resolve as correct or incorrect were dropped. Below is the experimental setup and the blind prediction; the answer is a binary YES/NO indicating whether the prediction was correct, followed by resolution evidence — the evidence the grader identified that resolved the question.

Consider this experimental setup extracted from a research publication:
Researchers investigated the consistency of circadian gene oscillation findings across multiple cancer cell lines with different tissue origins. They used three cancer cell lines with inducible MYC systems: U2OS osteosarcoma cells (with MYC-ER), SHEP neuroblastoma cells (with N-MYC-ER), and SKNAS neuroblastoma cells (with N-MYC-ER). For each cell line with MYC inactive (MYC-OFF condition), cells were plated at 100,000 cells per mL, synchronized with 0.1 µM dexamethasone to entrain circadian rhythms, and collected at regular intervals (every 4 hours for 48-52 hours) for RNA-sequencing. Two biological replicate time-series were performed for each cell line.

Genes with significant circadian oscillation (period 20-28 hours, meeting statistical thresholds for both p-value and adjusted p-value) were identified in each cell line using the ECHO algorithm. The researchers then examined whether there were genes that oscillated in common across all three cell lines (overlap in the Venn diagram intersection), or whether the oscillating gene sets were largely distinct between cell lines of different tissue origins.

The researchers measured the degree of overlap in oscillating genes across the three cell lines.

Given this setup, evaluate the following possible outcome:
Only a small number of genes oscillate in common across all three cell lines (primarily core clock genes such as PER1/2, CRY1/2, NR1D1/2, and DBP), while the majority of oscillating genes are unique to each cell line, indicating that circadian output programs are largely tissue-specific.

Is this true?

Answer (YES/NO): YES